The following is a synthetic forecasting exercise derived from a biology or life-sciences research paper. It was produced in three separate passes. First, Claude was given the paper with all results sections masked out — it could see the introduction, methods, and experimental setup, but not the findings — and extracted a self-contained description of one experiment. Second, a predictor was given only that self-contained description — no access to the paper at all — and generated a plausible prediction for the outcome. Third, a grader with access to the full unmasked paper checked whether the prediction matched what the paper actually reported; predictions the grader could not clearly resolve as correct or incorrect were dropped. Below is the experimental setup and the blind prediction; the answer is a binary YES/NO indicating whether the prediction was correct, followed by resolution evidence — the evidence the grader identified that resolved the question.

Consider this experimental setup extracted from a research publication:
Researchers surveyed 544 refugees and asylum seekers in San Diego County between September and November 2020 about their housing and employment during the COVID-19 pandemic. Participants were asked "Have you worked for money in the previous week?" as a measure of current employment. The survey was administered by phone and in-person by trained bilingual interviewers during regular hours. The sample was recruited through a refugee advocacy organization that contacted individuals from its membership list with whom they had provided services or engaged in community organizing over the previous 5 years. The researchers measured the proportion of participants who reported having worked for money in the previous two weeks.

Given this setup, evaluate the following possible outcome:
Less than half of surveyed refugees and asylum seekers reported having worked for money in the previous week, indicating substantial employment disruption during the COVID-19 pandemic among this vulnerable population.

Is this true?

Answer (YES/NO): YES